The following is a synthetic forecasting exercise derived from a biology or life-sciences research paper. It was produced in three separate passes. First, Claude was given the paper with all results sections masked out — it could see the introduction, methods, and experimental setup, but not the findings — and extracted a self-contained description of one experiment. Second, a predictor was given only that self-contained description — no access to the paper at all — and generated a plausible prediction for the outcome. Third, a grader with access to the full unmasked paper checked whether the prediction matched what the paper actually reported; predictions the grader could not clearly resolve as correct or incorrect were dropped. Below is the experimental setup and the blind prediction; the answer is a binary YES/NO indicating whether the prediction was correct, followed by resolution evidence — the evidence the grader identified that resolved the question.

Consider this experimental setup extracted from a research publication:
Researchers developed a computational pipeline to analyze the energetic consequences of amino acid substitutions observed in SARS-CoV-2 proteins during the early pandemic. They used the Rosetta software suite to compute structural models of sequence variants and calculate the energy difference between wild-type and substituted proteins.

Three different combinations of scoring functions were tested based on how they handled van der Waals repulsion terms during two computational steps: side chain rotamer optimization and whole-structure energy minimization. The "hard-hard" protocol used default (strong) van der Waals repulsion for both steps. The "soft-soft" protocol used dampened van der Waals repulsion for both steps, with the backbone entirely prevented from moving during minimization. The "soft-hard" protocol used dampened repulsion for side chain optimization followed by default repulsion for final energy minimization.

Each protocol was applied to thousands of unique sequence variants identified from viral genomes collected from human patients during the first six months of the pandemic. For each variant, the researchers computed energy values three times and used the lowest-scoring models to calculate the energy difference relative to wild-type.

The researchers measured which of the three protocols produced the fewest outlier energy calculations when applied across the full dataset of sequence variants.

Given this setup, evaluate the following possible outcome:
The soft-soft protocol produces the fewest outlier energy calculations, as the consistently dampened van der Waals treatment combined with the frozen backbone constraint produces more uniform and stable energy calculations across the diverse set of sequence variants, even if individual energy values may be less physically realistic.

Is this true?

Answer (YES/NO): NO